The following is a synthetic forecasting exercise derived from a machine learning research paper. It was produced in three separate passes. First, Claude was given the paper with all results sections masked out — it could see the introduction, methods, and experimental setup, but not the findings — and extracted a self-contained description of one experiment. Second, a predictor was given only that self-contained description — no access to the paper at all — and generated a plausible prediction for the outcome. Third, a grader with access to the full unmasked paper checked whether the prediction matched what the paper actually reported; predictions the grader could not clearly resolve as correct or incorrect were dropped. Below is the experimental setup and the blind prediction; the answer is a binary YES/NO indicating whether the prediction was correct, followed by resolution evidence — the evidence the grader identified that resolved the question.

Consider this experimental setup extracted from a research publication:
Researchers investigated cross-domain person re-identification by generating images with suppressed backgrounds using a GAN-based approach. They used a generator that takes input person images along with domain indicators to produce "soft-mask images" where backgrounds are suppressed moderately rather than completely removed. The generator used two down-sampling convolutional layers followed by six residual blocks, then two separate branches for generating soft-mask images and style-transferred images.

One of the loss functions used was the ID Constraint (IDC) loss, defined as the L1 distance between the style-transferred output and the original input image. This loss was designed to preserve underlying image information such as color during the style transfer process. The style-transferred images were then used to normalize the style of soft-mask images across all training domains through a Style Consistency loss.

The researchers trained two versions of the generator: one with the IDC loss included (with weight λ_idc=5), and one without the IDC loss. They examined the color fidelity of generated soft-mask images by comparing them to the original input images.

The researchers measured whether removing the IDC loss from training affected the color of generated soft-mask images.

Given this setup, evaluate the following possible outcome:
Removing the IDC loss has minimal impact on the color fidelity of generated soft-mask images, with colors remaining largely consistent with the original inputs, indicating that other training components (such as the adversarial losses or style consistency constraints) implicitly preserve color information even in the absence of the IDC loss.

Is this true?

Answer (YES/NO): NO